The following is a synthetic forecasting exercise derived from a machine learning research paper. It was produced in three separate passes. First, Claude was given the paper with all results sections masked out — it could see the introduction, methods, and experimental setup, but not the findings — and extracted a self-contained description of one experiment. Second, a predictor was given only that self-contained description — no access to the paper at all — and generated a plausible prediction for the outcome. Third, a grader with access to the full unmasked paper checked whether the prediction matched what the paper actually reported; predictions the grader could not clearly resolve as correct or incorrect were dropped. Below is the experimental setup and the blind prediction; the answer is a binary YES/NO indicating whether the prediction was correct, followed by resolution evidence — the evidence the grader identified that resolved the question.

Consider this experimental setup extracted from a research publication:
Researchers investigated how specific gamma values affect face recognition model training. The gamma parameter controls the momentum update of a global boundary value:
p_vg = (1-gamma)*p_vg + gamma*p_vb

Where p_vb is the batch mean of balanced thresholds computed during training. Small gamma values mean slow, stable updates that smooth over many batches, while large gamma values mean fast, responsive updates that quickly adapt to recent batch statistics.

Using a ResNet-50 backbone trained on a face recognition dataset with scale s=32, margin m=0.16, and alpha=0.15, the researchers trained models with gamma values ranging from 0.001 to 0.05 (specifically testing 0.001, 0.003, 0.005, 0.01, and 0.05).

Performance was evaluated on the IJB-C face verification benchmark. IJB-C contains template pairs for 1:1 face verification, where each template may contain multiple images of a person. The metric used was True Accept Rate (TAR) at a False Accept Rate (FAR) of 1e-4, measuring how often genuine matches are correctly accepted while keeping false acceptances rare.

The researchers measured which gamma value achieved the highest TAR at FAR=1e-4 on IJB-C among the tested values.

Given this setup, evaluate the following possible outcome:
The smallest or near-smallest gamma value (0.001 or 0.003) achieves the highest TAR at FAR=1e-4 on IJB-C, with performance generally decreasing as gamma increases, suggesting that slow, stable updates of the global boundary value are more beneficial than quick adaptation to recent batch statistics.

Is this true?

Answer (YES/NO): NO